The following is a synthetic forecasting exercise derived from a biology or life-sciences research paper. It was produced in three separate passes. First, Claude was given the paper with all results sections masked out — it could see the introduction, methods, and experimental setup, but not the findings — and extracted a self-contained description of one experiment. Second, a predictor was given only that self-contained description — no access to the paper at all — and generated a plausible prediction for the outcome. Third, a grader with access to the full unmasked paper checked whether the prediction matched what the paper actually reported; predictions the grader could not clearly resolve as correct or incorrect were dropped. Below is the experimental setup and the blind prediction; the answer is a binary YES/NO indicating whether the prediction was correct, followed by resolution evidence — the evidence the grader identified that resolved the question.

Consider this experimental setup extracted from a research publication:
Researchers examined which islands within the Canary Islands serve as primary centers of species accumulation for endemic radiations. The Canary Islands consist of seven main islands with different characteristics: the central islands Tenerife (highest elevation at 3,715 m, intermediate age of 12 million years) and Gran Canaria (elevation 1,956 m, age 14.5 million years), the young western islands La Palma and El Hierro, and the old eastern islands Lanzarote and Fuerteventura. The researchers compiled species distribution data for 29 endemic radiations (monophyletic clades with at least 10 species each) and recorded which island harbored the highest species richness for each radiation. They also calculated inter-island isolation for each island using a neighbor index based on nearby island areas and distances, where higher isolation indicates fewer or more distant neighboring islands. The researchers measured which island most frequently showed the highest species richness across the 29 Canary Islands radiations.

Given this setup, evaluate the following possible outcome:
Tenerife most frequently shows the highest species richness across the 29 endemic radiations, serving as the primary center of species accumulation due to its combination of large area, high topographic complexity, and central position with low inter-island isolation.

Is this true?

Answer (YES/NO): YES